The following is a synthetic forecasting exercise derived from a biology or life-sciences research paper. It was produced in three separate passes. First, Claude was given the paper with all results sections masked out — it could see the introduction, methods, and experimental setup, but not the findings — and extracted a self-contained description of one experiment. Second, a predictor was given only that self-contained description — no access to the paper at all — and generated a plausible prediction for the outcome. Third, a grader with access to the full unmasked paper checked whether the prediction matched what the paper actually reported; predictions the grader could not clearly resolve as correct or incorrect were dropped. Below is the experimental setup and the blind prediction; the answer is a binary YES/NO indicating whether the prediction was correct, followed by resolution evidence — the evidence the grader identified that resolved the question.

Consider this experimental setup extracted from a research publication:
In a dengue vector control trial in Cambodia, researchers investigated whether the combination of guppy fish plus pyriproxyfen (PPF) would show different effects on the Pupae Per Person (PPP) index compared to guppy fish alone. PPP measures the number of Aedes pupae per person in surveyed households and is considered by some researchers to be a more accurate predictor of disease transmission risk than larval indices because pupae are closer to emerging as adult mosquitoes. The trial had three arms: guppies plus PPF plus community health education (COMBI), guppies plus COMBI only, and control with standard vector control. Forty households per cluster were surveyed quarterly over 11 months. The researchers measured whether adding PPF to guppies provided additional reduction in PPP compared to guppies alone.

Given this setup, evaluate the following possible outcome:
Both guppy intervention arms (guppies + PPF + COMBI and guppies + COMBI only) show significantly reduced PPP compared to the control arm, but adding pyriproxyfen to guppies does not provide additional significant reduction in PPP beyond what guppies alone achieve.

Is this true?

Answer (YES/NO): YES